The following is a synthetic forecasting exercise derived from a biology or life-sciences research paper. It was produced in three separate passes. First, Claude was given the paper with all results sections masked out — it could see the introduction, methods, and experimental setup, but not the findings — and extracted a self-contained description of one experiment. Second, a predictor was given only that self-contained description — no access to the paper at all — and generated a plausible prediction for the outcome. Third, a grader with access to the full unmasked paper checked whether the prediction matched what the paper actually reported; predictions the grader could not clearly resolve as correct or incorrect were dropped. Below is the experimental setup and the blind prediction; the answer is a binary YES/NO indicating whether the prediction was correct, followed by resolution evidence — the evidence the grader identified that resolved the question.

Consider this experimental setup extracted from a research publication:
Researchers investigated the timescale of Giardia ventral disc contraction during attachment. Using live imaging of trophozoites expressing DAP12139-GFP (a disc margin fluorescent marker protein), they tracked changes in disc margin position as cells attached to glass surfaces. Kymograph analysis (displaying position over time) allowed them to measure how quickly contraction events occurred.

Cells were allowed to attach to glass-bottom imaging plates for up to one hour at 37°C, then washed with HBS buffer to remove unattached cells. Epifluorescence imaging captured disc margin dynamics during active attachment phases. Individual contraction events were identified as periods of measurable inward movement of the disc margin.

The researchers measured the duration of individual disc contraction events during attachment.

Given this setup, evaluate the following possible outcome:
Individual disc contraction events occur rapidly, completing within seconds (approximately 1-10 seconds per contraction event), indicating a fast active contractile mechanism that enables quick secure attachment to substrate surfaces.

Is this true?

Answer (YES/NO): NO